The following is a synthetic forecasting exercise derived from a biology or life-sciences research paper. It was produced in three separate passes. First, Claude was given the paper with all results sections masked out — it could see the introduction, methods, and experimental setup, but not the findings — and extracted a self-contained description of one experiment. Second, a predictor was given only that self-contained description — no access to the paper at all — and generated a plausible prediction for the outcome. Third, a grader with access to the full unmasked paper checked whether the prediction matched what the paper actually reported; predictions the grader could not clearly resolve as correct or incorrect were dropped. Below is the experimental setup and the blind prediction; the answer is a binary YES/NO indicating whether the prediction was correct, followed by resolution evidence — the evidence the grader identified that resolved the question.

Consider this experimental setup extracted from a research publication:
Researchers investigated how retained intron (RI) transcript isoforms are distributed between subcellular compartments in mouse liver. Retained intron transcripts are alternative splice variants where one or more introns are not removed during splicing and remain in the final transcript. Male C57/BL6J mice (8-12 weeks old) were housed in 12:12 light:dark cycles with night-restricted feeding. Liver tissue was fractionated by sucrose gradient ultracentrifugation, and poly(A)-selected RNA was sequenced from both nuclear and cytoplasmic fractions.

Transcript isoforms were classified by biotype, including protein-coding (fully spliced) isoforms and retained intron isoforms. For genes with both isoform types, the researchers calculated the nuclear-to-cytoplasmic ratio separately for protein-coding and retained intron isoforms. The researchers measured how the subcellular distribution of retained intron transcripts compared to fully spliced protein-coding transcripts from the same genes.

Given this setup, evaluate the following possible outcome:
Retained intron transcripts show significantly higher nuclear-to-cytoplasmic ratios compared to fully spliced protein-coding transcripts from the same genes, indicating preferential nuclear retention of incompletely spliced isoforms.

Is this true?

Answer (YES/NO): YES